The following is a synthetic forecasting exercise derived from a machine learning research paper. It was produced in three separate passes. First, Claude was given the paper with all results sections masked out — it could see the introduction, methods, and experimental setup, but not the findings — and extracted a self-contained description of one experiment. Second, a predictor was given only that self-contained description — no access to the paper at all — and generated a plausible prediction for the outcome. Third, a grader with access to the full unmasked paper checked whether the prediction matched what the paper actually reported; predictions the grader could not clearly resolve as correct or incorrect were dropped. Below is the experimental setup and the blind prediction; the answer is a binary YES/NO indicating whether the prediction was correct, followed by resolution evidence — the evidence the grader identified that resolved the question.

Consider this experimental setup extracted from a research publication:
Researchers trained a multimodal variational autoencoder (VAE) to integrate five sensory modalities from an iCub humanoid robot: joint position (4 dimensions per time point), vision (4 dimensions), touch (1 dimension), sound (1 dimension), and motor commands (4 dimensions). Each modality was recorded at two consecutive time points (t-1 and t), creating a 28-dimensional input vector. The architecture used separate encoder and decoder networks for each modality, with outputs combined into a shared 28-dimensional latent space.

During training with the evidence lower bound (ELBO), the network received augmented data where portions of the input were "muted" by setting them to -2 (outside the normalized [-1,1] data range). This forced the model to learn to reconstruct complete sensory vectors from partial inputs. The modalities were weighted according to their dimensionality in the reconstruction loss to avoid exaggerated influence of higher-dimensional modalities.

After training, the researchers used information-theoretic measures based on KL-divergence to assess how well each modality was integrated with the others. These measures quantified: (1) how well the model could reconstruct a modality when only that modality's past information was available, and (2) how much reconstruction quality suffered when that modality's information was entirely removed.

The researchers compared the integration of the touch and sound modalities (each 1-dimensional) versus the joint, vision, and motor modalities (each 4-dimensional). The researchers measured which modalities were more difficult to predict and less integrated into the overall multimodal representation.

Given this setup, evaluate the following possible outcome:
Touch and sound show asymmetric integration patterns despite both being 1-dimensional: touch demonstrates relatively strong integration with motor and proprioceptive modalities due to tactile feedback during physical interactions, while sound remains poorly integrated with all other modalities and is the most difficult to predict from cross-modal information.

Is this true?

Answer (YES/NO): NO